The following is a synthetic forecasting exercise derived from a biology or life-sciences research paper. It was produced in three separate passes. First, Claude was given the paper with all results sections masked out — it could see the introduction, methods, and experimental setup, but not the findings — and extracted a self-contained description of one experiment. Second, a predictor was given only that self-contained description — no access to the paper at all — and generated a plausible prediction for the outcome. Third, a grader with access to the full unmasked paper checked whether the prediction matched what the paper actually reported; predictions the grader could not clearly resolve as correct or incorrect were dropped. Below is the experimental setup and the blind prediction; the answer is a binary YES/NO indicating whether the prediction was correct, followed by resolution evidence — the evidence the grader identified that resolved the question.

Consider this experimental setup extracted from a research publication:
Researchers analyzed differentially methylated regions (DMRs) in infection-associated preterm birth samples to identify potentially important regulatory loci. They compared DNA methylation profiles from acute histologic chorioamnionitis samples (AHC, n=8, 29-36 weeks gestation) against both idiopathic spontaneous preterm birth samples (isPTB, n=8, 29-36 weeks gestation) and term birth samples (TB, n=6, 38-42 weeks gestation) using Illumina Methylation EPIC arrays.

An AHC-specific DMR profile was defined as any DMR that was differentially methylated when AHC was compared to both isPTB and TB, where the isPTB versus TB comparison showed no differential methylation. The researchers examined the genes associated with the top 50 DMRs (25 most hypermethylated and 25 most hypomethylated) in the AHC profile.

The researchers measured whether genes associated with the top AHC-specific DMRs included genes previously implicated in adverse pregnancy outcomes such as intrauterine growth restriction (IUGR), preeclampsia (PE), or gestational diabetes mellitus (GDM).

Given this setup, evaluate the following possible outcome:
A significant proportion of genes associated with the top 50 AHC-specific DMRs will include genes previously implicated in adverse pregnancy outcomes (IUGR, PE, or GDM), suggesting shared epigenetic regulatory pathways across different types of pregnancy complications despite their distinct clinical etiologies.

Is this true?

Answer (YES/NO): YES